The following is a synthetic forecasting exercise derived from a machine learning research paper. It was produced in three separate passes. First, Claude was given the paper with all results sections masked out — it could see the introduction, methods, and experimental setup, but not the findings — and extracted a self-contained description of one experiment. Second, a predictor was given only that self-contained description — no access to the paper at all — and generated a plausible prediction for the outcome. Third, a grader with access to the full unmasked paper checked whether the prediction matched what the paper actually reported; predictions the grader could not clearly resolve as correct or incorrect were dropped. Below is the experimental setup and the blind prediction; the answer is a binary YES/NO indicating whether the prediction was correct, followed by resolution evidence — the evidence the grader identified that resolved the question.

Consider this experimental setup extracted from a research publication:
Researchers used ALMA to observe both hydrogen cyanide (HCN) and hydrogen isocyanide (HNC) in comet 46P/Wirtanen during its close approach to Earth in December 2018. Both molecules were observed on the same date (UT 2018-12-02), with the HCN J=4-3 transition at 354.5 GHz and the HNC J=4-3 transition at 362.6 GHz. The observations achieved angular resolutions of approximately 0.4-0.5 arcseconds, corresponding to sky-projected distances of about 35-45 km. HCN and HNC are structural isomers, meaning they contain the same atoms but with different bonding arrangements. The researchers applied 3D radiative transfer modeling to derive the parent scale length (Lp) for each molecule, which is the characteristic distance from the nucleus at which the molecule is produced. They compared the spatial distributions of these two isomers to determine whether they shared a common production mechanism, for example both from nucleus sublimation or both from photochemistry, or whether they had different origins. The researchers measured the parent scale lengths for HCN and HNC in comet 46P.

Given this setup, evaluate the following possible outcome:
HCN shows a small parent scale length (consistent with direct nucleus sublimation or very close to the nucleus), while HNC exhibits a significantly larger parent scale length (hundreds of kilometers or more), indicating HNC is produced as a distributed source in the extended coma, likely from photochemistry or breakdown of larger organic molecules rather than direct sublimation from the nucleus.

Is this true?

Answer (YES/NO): YES